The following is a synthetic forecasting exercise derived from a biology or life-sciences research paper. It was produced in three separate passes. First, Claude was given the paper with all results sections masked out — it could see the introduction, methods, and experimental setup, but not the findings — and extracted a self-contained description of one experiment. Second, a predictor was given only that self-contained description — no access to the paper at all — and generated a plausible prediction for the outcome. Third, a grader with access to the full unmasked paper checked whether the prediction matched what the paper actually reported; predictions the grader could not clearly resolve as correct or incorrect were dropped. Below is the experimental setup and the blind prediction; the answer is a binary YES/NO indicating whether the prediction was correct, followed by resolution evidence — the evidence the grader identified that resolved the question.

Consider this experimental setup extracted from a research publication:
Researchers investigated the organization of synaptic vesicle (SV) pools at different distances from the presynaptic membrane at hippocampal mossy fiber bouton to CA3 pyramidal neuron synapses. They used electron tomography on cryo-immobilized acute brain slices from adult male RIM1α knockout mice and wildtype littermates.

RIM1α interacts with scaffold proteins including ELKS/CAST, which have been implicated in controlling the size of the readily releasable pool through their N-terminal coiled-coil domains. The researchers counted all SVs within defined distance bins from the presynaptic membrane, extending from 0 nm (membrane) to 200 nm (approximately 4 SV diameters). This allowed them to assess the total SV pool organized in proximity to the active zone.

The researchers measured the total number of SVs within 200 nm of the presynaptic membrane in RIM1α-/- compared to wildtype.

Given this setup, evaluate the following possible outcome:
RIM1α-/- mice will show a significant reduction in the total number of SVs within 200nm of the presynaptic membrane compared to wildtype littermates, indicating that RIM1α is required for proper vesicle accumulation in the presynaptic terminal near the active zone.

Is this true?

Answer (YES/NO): YES